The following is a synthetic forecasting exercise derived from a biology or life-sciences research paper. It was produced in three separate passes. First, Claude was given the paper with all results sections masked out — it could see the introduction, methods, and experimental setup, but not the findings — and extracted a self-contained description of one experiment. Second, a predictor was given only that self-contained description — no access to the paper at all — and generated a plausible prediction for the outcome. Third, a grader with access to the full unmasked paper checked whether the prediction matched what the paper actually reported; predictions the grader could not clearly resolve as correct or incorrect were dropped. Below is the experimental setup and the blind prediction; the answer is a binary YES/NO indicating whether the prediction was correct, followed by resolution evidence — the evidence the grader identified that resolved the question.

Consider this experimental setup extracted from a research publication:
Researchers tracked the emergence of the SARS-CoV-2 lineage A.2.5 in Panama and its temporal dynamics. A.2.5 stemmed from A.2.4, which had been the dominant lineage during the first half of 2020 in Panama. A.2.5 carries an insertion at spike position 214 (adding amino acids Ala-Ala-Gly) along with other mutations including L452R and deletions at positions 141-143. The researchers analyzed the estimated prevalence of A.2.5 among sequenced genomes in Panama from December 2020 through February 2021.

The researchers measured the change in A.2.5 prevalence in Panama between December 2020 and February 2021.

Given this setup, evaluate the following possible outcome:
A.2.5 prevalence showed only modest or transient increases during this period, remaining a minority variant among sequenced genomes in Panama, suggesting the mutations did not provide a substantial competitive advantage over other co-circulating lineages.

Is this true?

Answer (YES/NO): NO